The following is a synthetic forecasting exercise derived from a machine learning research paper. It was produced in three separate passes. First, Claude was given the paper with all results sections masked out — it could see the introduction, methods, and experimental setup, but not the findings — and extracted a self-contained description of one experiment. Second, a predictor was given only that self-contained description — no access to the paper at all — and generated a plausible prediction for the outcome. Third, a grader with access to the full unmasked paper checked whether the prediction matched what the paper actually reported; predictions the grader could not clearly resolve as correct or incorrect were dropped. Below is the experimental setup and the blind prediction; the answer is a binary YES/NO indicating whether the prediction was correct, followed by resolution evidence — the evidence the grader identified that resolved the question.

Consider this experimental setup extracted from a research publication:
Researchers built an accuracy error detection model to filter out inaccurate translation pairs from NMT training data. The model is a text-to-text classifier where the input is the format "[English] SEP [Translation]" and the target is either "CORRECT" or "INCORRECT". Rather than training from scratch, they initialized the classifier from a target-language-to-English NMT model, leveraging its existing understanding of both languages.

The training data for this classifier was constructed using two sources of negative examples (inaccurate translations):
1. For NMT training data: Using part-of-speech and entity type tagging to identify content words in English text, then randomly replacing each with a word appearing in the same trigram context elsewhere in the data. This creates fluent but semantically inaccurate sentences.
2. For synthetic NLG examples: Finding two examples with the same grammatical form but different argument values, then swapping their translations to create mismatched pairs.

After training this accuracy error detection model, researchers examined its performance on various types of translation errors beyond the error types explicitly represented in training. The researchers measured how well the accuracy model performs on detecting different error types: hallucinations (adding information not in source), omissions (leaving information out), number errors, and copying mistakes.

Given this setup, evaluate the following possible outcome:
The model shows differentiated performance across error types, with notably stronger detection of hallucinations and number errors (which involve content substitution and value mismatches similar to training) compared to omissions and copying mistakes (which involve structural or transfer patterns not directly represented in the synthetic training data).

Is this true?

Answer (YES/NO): NO